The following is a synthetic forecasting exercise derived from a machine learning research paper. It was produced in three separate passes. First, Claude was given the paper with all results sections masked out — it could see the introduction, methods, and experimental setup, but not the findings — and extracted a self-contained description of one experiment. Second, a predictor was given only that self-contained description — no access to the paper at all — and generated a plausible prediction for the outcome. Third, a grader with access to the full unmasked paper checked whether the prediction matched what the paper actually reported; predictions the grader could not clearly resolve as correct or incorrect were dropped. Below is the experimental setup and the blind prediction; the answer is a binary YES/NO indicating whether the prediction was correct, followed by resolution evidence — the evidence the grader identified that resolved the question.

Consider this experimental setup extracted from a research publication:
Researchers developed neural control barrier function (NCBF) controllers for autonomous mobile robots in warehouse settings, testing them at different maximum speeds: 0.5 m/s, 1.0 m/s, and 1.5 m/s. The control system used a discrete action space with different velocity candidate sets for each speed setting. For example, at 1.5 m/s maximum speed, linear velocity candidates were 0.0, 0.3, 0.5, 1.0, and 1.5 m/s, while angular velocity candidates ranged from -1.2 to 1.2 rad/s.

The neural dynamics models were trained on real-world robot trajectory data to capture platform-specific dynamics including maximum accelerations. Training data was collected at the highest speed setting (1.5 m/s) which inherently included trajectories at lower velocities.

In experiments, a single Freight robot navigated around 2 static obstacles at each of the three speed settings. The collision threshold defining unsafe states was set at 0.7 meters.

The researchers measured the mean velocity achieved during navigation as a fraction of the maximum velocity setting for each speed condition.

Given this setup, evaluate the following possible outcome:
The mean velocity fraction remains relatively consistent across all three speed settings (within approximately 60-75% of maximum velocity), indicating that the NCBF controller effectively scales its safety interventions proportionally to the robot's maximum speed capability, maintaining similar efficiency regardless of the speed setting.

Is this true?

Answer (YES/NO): NO